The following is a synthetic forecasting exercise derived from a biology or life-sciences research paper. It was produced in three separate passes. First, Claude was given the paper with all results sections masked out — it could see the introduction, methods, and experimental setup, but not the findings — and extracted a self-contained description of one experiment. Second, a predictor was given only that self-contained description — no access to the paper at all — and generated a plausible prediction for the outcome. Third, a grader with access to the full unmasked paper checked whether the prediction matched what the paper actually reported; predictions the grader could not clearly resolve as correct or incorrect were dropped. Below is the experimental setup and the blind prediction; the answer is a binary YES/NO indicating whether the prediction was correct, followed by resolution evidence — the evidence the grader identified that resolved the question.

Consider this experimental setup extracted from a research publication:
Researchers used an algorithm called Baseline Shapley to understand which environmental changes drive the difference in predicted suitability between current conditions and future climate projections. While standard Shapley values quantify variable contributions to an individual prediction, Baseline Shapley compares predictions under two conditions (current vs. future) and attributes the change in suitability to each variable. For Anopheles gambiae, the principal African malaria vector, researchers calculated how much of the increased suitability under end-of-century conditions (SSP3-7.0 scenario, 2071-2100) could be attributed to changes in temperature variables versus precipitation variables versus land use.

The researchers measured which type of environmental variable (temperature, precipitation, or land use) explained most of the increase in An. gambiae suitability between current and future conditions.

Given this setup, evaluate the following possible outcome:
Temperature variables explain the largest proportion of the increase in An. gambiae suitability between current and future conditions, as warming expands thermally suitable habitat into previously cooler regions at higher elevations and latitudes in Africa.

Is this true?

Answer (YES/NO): YES